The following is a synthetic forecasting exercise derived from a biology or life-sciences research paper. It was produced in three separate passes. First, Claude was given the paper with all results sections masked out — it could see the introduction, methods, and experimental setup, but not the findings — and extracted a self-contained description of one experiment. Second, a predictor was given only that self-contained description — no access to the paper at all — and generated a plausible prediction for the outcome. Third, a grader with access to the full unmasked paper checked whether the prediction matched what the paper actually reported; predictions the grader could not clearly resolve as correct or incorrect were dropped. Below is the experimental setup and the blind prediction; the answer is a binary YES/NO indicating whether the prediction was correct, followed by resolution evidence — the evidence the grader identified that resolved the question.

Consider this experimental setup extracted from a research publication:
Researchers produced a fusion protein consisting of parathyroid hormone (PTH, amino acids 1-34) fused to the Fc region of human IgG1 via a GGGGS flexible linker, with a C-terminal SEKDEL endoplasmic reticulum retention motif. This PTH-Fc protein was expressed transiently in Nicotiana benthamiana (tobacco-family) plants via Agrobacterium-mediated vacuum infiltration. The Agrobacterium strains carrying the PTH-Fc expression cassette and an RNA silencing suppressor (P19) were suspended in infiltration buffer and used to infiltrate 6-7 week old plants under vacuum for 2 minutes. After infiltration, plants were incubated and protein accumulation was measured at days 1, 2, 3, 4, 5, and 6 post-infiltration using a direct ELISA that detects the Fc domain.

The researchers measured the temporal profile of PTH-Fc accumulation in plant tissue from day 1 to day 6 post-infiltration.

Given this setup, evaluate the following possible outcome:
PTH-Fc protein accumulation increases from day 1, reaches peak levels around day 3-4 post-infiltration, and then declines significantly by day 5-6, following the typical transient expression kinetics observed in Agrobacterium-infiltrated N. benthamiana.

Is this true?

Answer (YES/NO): NO